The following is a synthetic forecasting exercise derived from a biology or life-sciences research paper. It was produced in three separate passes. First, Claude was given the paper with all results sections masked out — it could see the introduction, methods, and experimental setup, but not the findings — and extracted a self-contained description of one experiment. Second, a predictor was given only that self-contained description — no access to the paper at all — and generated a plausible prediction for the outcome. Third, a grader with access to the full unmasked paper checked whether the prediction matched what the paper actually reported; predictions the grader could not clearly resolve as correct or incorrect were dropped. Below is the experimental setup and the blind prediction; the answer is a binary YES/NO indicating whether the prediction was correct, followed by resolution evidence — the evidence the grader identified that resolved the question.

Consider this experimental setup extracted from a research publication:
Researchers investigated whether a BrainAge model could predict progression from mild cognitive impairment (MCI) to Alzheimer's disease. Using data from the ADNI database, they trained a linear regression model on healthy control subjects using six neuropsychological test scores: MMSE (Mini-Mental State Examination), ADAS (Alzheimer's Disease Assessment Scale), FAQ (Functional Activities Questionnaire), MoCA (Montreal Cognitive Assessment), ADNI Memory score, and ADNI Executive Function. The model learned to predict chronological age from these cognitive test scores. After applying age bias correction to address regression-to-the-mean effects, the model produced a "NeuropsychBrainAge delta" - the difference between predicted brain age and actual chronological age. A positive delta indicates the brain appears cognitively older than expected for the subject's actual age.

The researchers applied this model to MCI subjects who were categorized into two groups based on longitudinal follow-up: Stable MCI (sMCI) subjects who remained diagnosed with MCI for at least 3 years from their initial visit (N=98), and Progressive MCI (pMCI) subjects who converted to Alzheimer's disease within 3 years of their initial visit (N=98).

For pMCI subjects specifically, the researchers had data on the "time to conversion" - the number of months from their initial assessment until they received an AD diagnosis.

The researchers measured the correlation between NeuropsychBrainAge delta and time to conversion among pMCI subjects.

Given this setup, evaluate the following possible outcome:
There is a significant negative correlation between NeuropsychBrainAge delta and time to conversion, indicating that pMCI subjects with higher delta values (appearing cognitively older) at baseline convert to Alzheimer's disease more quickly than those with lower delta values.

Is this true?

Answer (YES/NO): YES